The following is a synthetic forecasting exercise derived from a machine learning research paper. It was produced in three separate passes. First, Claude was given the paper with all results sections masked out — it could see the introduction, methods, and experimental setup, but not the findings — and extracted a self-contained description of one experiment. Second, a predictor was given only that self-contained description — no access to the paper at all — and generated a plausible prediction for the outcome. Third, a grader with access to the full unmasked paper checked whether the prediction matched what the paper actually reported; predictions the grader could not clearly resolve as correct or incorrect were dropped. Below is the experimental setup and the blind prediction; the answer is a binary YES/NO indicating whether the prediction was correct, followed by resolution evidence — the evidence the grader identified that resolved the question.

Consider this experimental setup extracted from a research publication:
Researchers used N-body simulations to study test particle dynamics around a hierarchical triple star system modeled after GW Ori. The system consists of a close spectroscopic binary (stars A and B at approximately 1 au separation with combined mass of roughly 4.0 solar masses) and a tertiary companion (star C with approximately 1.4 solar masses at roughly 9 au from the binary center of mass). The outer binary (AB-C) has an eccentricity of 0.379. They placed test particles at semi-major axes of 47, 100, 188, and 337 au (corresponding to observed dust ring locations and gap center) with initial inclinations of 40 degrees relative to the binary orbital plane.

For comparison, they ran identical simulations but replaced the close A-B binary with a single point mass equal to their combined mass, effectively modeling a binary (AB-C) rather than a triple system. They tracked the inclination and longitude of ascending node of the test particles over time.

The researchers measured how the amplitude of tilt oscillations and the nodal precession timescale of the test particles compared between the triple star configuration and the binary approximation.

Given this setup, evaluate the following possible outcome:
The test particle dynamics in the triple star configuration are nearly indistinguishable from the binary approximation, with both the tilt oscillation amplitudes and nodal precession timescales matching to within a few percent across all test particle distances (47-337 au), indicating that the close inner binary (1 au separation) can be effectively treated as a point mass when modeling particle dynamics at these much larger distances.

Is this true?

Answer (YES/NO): NO